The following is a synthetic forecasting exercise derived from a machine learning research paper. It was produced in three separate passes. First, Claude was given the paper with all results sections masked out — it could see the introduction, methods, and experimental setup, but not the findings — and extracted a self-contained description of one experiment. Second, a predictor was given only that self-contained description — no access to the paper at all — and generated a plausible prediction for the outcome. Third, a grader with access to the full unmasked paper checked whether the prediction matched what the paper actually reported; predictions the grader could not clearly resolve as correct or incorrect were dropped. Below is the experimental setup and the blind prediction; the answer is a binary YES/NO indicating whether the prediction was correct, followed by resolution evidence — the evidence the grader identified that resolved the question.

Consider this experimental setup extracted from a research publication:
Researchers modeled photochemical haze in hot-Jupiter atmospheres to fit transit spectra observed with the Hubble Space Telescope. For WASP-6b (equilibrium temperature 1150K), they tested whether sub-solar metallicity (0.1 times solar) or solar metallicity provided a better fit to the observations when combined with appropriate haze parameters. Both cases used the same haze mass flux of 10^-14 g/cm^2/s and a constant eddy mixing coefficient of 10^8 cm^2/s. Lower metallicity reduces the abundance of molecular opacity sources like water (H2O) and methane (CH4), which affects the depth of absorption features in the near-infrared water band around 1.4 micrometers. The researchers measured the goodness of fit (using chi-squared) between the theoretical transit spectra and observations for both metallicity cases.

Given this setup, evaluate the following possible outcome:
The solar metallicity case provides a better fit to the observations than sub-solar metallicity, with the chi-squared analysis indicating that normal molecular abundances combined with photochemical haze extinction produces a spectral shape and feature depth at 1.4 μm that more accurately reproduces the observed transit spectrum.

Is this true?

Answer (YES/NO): NO